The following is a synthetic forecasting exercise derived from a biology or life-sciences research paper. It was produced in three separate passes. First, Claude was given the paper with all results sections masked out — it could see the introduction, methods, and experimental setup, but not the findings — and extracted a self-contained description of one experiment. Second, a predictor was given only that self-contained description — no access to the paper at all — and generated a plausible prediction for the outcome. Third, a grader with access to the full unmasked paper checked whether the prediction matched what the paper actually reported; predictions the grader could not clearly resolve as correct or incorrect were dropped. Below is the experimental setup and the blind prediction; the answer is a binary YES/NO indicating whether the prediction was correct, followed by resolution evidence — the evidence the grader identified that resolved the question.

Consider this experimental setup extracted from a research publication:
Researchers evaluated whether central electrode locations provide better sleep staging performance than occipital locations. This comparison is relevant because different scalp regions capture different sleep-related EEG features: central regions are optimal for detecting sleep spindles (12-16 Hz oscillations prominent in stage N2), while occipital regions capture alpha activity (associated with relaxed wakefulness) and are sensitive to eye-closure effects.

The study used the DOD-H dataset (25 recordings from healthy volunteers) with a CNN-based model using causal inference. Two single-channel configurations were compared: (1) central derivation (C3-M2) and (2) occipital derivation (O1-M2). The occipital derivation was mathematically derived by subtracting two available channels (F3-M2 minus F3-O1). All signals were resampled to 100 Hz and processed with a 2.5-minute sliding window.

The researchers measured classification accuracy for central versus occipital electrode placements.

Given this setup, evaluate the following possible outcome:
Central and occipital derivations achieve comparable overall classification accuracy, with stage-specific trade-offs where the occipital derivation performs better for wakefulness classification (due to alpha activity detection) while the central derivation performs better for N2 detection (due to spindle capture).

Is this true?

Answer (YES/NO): NO